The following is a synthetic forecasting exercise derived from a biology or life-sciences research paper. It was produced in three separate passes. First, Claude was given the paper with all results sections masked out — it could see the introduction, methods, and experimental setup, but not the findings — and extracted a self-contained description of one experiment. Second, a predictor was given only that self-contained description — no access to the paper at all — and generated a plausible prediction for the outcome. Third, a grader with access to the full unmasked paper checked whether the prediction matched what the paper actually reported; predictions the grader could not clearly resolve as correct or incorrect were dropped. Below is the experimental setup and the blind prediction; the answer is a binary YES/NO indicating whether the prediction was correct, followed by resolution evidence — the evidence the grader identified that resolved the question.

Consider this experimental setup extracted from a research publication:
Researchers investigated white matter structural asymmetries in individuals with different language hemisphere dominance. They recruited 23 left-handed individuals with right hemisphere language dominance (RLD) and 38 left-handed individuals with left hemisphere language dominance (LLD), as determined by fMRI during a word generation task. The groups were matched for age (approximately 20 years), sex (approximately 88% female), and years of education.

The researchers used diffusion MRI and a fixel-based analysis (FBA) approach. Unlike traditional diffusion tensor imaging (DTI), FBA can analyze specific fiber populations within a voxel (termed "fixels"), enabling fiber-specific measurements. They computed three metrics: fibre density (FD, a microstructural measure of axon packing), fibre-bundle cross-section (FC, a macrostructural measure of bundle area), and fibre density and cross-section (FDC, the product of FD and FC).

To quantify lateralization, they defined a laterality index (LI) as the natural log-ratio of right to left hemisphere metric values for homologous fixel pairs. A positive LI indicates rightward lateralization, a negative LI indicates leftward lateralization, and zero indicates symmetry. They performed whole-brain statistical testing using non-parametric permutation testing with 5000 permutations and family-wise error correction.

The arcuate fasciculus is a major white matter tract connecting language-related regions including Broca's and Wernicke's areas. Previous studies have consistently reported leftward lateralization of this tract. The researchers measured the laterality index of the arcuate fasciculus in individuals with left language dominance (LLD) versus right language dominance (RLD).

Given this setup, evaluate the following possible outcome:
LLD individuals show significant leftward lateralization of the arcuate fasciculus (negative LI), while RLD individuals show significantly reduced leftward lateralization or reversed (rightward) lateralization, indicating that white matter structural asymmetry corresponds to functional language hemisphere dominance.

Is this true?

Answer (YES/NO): NO